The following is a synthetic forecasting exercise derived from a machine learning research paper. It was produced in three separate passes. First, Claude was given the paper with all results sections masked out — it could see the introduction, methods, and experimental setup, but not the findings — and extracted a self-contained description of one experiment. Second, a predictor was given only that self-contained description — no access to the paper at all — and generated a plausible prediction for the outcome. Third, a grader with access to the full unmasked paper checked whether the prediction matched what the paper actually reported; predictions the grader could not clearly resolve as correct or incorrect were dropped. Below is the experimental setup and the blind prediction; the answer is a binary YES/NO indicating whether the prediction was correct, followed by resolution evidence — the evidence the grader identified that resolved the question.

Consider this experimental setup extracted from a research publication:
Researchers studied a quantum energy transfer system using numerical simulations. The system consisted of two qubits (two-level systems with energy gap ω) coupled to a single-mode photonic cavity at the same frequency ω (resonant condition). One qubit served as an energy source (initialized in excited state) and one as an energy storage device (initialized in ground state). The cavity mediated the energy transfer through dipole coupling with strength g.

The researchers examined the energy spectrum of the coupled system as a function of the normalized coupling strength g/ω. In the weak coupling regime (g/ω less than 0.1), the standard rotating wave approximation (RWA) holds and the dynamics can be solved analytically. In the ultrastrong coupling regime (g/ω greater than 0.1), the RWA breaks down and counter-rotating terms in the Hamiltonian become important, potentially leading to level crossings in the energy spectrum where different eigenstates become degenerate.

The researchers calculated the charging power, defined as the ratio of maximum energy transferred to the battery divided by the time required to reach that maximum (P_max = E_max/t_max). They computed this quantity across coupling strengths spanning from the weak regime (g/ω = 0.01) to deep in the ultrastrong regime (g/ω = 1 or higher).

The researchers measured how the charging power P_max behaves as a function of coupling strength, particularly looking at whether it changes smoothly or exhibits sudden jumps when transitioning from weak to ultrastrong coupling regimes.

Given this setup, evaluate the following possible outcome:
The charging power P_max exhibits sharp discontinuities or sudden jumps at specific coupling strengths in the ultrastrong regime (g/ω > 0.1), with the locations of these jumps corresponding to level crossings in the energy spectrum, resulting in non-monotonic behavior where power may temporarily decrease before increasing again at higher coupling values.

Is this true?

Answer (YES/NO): YES